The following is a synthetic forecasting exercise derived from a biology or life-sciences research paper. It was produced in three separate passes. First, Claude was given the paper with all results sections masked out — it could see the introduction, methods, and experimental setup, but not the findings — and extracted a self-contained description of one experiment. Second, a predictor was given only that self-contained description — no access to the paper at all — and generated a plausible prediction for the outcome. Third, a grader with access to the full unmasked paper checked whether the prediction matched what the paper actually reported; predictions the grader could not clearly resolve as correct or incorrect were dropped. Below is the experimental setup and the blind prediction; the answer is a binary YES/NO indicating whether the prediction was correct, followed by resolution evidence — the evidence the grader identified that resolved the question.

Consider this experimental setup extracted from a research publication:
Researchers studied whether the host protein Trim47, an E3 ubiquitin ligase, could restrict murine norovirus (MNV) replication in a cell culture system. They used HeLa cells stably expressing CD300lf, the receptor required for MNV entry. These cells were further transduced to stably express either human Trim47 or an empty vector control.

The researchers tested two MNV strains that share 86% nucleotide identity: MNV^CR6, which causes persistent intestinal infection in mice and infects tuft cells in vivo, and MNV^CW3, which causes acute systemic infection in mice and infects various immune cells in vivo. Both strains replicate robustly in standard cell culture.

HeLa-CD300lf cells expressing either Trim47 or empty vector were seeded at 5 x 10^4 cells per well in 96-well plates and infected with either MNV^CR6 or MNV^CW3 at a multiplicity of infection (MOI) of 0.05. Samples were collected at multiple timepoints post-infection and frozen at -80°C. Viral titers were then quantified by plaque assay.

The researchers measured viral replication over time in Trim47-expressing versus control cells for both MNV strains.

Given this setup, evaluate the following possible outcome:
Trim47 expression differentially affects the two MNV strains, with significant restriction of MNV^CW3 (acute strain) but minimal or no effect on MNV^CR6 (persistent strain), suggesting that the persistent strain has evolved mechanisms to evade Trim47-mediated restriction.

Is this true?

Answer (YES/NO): NO